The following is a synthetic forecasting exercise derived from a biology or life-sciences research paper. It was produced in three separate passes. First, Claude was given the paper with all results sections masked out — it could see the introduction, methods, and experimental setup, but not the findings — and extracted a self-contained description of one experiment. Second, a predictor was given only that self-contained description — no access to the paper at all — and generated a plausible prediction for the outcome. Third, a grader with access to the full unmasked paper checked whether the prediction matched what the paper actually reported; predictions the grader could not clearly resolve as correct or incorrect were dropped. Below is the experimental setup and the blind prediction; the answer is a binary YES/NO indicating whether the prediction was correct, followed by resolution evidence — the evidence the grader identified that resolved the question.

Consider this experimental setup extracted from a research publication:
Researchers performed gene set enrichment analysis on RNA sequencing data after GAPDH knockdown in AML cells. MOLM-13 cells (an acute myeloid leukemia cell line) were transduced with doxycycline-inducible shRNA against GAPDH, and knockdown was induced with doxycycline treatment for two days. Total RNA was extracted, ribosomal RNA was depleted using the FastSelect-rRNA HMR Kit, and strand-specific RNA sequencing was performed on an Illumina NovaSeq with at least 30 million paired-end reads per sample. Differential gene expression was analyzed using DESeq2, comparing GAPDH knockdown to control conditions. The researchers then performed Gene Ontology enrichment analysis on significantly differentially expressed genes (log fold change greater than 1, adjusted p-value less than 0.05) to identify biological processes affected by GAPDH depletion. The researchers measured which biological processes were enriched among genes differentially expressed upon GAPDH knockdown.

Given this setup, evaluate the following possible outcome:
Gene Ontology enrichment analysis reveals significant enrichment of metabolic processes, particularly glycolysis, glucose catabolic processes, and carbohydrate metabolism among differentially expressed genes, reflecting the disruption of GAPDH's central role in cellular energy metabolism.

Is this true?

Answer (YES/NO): NO